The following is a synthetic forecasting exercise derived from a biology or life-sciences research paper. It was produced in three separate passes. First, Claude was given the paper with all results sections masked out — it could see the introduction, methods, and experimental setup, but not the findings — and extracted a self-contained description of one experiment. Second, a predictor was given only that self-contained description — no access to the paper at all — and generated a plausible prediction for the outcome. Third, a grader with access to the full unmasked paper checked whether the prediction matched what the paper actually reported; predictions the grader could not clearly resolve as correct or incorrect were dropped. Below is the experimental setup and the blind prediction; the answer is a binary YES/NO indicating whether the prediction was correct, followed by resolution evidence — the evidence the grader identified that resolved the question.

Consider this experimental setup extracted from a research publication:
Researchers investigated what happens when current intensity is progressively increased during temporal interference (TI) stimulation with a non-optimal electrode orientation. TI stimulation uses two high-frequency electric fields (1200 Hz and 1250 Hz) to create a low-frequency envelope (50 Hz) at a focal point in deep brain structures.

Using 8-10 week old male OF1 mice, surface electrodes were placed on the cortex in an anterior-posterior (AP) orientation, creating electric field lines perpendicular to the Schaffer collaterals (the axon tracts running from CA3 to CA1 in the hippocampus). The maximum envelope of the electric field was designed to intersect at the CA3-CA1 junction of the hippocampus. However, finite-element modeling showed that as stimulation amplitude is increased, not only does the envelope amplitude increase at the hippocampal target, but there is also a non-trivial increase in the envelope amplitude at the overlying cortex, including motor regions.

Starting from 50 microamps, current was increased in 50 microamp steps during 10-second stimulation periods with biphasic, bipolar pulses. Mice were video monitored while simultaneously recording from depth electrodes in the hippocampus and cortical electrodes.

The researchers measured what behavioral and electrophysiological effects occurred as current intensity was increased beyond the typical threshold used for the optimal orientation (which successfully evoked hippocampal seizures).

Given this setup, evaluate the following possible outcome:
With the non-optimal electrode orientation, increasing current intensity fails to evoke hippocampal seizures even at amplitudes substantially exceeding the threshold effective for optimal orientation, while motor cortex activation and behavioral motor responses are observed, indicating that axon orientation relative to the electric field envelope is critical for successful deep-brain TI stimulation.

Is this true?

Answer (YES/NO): YES